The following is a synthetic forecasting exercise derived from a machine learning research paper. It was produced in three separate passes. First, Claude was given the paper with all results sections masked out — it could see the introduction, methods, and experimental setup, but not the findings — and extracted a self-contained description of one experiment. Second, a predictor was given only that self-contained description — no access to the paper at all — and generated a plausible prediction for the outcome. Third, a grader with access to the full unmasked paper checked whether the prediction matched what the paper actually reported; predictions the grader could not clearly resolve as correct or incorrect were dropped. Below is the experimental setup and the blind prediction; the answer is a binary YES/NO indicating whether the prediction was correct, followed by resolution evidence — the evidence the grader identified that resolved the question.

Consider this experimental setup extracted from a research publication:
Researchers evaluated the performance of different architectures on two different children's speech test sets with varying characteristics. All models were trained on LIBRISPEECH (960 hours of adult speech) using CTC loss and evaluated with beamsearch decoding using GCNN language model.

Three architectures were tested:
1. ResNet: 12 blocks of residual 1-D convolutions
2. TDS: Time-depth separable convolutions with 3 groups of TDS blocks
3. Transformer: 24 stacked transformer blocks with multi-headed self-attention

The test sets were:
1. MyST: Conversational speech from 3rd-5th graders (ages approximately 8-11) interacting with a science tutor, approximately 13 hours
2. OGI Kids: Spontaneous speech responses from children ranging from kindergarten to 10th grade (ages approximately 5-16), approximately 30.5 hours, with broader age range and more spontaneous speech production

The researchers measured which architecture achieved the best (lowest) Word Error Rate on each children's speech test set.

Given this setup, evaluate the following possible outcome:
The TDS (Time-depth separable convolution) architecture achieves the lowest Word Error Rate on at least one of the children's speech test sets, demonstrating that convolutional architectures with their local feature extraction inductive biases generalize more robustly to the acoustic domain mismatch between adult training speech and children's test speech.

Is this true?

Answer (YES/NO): NO